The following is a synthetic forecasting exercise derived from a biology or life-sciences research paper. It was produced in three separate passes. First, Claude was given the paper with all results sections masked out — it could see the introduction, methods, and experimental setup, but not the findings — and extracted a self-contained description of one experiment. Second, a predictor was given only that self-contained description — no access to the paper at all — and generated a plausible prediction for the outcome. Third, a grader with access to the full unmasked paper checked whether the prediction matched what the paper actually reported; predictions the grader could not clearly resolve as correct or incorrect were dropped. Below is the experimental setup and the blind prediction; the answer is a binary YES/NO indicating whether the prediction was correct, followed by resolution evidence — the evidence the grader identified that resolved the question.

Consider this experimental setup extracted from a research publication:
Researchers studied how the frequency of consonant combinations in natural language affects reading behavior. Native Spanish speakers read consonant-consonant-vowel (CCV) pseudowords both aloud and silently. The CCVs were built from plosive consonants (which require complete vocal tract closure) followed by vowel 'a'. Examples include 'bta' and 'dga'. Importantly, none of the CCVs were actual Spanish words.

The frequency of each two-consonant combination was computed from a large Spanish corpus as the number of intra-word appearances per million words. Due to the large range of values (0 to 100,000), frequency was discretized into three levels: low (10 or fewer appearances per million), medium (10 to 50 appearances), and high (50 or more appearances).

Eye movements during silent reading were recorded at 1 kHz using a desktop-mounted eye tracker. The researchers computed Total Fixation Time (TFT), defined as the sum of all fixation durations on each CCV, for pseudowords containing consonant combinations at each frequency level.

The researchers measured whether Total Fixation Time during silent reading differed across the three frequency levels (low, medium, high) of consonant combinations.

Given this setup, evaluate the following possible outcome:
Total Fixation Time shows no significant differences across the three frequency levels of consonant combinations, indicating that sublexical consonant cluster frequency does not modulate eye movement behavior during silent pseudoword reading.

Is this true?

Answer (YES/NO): YES